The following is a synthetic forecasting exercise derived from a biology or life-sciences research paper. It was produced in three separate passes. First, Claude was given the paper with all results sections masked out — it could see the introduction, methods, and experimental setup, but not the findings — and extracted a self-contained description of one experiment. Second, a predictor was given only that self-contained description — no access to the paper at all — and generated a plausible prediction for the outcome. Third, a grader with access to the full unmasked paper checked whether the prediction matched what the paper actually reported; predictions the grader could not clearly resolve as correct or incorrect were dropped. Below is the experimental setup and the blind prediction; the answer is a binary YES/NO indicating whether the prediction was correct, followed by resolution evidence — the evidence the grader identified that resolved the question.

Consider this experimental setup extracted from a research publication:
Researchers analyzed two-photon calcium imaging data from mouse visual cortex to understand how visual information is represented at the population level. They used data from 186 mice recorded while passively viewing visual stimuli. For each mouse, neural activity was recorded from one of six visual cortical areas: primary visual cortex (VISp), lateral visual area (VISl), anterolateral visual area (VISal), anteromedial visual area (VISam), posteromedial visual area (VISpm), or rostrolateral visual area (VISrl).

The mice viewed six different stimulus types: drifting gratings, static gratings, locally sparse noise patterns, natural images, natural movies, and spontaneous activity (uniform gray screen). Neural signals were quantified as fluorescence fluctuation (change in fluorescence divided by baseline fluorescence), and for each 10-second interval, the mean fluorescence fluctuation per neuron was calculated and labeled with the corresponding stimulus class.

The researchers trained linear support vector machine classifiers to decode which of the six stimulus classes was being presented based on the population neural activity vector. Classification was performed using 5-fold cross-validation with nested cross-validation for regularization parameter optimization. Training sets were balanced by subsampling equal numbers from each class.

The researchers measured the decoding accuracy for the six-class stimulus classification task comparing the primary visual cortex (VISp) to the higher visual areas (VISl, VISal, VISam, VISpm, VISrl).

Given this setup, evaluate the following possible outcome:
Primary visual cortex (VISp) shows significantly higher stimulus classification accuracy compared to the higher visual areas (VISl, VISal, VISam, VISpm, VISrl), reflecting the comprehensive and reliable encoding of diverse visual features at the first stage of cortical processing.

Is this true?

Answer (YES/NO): NO